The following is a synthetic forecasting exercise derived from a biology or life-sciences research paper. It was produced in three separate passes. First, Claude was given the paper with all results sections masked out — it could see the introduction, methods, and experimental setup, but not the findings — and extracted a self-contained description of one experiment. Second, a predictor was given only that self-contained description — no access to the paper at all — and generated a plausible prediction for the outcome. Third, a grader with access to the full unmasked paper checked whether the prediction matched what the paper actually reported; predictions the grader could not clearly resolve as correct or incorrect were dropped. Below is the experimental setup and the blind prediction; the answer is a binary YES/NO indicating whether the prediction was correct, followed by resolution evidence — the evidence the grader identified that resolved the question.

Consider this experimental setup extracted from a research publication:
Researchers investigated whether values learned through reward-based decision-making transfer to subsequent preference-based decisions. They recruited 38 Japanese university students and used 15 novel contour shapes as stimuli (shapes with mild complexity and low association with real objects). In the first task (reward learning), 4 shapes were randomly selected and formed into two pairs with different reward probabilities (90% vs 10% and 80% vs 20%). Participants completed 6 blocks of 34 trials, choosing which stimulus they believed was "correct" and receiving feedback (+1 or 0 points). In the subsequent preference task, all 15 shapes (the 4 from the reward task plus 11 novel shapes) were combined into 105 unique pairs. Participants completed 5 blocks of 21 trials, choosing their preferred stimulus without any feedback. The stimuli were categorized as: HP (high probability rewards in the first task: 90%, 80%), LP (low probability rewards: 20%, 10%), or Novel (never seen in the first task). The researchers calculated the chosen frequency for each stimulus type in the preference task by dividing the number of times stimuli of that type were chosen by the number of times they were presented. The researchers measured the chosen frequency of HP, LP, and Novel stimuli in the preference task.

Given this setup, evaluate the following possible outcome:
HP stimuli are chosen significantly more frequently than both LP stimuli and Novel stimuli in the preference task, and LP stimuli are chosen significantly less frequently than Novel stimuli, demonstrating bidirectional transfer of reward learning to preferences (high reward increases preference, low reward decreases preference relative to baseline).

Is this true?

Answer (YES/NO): NO